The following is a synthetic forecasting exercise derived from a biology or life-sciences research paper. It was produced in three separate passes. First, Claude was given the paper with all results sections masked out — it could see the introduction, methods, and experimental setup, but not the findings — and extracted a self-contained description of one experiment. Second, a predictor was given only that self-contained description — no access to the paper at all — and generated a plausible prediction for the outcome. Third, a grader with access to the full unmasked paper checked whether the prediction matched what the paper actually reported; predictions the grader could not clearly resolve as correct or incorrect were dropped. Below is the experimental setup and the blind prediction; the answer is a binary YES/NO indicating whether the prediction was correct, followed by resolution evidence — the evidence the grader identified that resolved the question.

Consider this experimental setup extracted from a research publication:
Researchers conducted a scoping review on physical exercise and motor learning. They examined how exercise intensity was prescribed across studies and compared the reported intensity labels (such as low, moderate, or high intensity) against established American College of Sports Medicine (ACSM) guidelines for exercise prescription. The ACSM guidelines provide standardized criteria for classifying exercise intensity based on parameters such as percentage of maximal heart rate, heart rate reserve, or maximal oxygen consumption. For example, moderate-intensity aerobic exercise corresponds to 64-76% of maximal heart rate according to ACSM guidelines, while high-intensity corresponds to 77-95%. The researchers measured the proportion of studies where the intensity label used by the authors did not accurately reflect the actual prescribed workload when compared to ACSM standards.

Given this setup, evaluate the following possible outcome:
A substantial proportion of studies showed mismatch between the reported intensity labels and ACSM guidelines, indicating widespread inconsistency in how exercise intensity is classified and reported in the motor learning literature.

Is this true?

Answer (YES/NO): NO